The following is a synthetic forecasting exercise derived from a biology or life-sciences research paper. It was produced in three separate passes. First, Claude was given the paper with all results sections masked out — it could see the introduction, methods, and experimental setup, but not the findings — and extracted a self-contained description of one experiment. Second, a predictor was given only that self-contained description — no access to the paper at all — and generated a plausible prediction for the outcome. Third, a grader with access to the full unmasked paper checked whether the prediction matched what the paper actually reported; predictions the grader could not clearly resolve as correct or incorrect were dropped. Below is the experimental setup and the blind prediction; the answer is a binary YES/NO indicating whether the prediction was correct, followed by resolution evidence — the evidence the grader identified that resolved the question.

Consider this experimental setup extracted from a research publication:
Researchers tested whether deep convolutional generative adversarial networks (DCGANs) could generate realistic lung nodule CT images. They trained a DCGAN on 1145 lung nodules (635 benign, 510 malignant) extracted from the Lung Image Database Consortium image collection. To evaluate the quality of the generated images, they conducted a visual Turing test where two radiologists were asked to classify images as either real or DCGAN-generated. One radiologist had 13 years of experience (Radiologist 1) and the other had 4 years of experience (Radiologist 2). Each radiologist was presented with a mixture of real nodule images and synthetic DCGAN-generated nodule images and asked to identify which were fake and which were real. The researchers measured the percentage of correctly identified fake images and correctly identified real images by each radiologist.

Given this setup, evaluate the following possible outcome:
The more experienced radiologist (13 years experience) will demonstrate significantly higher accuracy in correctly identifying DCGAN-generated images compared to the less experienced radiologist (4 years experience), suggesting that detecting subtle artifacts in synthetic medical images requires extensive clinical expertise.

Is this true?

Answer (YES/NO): NO